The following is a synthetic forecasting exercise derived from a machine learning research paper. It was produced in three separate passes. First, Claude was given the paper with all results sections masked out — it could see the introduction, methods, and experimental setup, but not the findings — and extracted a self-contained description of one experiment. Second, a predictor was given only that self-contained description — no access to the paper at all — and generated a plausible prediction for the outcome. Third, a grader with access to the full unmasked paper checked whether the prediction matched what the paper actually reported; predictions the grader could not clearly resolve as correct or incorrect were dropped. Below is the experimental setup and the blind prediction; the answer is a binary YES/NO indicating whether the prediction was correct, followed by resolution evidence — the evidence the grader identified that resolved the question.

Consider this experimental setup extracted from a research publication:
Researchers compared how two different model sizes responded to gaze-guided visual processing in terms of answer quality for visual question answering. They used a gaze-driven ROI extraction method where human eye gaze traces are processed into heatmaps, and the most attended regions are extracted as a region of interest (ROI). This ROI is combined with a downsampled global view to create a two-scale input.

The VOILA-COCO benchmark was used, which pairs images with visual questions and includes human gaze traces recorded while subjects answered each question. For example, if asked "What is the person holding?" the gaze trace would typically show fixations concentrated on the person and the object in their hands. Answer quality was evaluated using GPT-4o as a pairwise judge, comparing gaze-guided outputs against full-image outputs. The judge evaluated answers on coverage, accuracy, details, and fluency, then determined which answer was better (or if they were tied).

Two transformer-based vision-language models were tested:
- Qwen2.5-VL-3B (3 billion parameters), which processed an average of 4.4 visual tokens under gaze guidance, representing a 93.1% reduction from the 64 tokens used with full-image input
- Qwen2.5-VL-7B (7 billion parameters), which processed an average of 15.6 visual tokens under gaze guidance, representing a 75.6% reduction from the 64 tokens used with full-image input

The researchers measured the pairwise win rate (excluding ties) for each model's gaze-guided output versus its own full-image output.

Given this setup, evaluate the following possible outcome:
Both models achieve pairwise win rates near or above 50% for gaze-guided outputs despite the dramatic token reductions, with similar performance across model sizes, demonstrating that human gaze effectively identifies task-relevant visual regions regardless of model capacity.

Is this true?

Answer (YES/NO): YES